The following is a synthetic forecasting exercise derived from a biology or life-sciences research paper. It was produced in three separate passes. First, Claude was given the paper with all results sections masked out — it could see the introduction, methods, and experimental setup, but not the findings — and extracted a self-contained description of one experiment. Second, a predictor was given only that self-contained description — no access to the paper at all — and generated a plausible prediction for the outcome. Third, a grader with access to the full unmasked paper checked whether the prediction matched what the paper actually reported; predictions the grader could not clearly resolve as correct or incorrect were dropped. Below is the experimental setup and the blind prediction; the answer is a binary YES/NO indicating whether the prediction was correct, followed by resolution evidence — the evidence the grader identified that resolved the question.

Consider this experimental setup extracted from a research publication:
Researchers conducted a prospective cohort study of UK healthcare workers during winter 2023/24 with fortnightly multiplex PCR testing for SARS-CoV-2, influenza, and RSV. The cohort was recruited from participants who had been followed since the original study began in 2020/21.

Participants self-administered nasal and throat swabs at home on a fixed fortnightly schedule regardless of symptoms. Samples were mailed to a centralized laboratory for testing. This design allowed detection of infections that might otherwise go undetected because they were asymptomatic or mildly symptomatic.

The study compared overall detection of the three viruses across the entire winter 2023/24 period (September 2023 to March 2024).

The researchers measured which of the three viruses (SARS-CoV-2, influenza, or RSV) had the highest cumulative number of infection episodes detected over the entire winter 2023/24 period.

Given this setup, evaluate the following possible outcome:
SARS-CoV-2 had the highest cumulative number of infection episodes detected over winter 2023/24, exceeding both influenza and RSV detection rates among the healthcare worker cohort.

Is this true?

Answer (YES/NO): YES